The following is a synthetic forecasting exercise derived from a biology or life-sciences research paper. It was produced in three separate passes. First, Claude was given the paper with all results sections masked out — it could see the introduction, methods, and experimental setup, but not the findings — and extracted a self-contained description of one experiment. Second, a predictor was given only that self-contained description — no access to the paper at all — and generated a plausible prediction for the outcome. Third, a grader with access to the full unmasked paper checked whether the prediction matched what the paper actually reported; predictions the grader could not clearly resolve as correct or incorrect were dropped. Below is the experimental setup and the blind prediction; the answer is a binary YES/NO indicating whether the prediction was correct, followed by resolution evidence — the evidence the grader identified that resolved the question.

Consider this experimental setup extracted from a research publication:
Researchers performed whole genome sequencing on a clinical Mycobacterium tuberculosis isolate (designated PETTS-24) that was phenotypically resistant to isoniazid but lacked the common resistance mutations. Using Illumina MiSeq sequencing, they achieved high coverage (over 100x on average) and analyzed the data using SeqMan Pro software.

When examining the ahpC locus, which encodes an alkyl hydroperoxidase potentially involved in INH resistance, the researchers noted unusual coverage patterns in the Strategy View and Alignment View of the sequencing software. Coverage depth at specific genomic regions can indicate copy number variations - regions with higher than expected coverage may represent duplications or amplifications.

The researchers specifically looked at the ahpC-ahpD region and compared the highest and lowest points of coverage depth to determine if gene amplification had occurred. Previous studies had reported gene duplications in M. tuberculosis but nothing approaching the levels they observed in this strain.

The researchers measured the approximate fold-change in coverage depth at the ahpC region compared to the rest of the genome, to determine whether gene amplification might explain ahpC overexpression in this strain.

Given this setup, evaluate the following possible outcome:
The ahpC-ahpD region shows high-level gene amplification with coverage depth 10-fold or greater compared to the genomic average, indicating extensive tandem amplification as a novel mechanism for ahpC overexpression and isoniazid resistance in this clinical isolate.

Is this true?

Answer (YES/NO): NO